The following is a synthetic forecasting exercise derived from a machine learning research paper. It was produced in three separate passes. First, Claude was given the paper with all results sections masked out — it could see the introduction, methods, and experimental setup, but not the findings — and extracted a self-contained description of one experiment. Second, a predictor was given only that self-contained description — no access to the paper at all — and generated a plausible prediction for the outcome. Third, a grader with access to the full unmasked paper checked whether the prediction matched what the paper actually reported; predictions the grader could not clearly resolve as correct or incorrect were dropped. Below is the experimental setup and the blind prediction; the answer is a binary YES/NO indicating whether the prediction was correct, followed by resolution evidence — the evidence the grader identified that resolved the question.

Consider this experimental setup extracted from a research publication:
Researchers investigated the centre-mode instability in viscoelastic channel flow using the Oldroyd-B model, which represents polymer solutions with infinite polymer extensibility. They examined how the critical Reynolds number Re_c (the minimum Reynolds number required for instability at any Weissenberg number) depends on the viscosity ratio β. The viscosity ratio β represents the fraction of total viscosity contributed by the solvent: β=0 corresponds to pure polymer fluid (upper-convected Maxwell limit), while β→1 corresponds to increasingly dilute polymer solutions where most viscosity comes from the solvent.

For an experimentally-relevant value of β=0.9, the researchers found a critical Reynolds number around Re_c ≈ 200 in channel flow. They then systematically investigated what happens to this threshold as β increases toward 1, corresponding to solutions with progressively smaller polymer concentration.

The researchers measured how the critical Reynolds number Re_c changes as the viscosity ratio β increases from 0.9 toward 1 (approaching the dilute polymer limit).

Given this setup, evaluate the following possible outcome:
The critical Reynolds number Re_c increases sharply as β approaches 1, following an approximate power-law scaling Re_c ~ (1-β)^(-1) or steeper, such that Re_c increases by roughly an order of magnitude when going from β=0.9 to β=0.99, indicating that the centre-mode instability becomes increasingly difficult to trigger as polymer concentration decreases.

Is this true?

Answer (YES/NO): NO